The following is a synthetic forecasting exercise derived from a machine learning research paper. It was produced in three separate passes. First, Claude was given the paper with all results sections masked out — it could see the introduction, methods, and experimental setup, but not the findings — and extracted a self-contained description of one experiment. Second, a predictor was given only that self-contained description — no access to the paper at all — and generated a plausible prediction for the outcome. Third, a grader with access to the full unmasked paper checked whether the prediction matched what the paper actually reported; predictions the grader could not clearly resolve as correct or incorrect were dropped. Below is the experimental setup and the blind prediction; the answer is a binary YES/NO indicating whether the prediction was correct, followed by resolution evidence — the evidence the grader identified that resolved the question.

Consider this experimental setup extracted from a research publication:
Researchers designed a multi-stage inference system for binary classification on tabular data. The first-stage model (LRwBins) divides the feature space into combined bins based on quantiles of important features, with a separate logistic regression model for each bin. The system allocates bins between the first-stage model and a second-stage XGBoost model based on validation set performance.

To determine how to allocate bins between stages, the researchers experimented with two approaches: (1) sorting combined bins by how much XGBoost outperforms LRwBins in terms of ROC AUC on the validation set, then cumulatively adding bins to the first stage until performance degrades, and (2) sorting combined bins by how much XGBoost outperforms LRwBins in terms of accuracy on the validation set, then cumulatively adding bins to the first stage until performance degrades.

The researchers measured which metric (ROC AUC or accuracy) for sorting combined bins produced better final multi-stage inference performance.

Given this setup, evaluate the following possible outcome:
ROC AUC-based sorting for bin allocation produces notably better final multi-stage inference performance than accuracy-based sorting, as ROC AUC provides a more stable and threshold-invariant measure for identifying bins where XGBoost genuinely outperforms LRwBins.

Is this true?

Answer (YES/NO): NO